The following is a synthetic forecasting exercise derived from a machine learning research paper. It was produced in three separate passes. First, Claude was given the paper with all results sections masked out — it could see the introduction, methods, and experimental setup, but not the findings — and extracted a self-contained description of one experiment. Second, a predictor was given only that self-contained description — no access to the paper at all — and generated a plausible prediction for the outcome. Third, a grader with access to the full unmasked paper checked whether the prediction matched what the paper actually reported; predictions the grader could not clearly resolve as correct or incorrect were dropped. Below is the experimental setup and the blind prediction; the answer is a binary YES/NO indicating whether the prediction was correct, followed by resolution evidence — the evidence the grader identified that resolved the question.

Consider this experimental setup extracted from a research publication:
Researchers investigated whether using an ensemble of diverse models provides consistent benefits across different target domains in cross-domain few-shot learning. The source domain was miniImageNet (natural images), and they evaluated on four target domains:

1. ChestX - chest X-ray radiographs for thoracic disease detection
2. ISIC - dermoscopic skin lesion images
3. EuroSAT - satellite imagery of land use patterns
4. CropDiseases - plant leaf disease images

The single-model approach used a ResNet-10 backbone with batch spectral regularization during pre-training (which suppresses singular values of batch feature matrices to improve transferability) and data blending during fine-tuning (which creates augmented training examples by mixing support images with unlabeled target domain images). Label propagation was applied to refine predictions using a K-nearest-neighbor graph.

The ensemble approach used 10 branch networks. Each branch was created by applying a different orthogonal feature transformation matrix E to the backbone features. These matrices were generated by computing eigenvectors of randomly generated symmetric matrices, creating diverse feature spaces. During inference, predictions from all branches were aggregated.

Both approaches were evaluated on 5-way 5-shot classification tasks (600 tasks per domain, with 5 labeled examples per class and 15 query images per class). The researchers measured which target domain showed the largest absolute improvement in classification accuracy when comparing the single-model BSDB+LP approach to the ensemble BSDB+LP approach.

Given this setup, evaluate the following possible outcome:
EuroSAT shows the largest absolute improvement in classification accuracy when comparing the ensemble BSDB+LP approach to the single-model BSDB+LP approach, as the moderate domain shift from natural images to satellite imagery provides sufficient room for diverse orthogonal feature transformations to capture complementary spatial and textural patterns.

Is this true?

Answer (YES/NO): YES